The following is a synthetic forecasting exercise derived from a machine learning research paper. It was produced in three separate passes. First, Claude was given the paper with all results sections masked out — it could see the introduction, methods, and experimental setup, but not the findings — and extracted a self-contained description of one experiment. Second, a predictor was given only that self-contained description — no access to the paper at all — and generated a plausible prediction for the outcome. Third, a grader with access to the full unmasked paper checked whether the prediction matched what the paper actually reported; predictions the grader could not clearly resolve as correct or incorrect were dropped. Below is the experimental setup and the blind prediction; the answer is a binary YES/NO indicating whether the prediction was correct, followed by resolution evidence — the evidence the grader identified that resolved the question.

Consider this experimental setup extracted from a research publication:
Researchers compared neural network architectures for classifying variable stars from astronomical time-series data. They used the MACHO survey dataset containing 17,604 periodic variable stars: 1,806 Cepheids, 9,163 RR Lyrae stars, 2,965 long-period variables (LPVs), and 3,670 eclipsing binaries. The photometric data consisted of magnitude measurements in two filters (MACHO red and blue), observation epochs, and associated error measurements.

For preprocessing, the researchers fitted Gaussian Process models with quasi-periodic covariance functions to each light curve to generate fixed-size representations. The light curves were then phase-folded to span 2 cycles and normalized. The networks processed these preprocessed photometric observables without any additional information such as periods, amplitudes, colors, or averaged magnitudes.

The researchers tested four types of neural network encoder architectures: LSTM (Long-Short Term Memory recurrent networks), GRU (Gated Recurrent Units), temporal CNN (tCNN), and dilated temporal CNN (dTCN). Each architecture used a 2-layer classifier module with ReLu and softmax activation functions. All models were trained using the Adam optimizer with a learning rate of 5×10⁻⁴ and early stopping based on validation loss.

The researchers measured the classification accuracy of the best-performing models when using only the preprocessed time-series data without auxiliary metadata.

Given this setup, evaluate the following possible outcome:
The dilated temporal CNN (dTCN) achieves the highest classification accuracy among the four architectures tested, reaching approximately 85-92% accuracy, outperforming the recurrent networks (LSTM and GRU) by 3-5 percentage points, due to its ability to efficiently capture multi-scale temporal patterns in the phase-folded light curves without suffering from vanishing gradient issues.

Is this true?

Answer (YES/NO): NO